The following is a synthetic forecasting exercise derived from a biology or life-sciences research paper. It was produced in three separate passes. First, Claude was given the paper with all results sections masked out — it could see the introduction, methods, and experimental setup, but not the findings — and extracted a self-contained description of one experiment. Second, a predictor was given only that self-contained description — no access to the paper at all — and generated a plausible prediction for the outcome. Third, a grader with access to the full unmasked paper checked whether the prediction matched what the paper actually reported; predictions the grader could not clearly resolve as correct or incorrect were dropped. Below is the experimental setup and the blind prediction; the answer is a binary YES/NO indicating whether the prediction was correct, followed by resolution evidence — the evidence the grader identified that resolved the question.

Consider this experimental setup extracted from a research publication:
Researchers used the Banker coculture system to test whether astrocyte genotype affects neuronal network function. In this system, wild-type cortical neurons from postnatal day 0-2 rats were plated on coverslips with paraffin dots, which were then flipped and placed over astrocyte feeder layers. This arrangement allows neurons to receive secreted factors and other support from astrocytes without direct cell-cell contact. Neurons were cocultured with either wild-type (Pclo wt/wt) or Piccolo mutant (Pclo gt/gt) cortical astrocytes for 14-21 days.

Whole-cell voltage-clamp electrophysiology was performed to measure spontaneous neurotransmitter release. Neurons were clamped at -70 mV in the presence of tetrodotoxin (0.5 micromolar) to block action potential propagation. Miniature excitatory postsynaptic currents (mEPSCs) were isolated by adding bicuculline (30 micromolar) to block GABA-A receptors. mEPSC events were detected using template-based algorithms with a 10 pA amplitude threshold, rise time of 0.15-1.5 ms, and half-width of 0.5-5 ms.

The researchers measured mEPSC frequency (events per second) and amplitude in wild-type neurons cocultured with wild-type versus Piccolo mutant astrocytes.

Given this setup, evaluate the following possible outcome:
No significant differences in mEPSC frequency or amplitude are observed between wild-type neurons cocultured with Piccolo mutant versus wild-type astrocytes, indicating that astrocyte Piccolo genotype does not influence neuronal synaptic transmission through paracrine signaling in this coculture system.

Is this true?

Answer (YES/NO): NO